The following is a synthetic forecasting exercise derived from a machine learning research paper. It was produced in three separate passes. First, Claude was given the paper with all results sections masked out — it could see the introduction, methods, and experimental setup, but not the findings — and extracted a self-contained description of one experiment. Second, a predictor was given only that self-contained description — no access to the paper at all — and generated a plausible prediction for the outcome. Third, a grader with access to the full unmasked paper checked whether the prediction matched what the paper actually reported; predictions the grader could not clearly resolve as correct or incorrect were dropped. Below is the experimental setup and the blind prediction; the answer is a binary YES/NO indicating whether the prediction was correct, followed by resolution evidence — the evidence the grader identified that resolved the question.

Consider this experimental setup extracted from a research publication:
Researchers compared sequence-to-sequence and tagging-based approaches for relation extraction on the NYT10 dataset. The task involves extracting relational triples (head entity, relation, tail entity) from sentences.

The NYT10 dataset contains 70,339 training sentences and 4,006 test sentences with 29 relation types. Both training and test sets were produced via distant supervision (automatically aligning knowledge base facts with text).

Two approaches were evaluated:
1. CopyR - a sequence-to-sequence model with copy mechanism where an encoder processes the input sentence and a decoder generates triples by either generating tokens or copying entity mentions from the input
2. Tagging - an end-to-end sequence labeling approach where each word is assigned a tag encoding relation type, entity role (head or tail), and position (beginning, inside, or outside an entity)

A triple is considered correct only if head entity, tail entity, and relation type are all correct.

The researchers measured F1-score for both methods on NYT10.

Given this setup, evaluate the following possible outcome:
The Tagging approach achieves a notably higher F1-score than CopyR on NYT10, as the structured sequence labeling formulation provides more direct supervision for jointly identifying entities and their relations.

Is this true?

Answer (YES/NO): NO